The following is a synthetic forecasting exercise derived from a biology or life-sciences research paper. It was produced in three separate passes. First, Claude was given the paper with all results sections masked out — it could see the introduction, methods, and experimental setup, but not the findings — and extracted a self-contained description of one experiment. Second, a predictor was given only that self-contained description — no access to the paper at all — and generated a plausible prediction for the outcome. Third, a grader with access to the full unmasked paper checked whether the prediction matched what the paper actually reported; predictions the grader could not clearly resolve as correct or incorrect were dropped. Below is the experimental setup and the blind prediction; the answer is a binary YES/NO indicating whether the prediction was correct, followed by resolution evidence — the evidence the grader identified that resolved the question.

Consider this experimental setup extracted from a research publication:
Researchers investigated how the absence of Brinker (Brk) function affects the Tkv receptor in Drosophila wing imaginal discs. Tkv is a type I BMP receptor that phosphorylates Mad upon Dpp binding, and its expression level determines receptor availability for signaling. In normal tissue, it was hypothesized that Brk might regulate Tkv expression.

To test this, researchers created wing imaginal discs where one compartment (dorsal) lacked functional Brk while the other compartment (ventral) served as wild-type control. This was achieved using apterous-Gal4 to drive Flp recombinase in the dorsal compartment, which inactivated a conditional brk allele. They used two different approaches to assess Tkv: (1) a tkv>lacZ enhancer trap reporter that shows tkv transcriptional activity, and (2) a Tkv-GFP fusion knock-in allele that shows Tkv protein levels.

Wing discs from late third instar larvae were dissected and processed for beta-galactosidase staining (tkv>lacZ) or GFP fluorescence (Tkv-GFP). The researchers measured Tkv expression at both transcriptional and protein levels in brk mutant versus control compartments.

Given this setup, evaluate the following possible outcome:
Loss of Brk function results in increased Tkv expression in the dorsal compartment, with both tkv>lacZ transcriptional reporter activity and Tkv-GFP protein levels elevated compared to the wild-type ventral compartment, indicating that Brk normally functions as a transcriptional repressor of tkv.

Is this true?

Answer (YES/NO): NO